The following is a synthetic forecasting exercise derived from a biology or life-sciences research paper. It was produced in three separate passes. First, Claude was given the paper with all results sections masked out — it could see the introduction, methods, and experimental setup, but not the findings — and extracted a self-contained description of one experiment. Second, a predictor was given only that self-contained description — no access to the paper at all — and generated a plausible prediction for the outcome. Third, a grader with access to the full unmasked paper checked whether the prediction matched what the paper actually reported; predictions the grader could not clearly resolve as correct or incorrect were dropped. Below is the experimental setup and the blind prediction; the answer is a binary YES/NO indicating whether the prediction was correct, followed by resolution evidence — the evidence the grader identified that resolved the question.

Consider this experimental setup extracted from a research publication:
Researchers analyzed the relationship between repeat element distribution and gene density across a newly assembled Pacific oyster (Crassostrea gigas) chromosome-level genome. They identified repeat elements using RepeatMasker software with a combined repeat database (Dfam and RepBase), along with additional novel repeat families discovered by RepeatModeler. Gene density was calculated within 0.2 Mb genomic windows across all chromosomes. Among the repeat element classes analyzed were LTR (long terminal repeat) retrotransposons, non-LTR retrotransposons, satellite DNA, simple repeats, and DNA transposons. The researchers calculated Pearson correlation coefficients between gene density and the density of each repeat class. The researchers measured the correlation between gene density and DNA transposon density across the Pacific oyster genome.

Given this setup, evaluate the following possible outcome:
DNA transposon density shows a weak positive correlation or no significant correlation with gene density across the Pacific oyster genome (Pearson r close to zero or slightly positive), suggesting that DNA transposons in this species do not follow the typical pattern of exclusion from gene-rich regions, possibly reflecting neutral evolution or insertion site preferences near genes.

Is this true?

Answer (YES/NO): NO